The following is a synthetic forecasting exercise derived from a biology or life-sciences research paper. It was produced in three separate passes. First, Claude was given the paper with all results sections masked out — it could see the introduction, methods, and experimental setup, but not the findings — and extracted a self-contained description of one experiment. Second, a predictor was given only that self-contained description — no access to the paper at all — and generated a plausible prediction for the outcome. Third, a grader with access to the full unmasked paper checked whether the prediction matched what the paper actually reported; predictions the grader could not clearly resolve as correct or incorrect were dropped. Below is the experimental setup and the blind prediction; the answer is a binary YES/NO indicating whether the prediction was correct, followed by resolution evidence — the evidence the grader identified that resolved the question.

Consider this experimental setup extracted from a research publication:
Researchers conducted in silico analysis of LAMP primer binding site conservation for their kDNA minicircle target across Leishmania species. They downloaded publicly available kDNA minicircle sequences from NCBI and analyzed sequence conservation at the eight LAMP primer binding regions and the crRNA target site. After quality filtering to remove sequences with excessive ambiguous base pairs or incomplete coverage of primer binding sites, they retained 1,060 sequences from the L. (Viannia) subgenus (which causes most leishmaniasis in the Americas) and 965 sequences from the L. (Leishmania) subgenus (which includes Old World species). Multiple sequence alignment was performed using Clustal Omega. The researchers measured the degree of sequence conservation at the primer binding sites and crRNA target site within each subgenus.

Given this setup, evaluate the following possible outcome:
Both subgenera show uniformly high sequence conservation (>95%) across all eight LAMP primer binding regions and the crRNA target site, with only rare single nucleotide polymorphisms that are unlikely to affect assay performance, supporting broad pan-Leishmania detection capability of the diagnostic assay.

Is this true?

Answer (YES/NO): NO